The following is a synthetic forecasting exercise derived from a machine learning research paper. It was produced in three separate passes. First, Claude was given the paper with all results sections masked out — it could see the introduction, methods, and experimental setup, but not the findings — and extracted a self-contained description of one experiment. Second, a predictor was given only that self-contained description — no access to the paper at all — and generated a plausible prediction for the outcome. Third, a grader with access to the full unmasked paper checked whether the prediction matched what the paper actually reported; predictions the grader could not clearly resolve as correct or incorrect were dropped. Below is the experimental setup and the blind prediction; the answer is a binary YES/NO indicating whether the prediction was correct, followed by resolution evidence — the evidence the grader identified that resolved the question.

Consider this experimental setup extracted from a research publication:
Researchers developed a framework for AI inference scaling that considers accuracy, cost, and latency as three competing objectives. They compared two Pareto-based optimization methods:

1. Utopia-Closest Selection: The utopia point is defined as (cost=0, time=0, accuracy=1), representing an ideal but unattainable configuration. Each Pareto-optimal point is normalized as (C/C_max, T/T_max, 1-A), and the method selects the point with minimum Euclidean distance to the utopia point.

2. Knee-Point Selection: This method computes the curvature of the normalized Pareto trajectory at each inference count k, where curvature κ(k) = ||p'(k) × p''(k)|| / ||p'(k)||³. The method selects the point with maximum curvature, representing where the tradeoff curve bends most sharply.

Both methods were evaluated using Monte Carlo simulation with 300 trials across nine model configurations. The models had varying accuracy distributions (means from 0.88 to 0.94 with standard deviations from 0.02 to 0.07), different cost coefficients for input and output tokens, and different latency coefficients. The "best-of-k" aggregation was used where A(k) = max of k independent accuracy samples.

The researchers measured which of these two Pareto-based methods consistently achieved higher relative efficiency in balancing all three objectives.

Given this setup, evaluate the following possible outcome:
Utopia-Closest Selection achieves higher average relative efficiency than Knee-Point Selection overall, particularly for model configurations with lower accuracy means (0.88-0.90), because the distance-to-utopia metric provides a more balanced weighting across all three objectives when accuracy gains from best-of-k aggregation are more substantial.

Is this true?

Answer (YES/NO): NO